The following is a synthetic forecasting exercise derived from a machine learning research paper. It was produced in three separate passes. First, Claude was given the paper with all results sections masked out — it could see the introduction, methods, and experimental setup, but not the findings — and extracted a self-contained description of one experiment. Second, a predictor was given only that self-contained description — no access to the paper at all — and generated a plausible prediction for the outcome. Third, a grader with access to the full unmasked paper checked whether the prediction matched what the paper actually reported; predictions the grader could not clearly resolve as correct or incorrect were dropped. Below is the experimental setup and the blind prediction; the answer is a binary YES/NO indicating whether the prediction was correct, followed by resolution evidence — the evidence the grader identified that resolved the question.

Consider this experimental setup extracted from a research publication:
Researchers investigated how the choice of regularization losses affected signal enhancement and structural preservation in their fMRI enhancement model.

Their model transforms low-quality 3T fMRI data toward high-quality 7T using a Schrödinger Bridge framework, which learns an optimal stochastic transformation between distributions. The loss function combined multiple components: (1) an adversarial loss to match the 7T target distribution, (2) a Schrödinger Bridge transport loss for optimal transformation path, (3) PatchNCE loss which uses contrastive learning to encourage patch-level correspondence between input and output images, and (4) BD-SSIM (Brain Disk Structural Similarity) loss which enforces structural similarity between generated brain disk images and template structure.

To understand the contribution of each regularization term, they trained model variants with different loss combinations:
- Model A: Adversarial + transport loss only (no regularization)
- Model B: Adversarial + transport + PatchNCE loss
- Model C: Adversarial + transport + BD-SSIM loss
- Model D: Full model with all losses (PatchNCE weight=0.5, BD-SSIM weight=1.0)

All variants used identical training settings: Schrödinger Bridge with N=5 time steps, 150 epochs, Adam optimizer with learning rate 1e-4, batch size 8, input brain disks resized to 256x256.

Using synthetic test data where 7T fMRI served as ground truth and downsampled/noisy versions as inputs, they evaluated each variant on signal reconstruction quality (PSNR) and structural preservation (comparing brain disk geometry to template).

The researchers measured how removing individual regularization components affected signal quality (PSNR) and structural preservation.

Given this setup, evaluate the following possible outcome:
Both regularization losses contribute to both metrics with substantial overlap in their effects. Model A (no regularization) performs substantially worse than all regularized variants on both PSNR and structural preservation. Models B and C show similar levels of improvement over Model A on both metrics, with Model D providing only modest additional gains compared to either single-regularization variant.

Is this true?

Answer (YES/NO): NO